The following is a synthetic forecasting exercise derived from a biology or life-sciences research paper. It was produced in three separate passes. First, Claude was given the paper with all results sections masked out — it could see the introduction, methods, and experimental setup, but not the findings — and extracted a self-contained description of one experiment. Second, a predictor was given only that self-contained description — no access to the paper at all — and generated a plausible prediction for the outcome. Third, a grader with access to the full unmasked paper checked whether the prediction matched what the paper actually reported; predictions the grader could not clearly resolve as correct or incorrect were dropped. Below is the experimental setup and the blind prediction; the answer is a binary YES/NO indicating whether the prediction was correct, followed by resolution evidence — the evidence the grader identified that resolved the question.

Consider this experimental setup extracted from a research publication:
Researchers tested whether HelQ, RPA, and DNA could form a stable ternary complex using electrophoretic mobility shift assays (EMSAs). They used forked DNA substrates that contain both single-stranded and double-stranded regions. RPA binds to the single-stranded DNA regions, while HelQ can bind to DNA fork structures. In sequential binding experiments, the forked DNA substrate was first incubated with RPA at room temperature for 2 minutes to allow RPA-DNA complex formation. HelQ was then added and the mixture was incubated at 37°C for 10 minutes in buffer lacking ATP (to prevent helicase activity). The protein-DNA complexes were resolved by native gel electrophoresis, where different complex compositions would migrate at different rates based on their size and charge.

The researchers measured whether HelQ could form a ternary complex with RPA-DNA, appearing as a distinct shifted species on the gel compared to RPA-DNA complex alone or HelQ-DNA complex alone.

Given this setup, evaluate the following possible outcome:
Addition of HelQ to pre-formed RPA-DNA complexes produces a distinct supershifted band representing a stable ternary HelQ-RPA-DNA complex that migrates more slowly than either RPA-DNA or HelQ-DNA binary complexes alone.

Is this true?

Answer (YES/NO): YES